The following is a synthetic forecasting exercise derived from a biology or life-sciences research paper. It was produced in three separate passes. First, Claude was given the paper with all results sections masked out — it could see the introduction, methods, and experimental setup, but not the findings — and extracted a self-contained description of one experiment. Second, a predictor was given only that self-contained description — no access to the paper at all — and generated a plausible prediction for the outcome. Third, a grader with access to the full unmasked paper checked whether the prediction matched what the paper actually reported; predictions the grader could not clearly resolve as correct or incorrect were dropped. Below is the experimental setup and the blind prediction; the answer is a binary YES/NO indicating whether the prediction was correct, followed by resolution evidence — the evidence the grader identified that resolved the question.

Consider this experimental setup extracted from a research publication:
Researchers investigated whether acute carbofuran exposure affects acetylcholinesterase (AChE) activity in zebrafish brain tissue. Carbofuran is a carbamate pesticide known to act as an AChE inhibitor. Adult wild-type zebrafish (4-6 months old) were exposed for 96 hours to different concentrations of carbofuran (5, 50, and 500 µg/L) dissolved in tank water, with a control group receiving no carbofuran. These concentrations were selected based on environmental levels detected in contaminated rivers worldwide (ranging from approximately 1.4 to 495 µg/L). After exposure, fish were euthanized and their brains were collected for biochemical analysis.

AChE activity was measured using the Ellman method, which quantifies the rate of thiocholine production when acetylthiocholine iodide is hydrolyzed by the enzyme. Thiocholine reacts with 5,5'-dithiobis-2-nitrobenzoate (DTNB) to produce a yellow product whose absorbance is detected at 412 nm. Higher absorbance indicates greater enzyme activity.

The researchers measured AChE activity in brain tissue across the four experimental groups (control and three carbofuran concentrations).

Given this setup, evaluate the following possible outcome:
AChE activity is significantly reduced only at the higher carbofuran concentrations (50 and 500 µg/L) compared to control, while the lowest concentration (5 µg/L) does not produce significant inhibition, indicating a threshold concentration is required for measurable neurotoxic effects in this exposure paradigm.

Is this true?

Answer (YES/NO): NO